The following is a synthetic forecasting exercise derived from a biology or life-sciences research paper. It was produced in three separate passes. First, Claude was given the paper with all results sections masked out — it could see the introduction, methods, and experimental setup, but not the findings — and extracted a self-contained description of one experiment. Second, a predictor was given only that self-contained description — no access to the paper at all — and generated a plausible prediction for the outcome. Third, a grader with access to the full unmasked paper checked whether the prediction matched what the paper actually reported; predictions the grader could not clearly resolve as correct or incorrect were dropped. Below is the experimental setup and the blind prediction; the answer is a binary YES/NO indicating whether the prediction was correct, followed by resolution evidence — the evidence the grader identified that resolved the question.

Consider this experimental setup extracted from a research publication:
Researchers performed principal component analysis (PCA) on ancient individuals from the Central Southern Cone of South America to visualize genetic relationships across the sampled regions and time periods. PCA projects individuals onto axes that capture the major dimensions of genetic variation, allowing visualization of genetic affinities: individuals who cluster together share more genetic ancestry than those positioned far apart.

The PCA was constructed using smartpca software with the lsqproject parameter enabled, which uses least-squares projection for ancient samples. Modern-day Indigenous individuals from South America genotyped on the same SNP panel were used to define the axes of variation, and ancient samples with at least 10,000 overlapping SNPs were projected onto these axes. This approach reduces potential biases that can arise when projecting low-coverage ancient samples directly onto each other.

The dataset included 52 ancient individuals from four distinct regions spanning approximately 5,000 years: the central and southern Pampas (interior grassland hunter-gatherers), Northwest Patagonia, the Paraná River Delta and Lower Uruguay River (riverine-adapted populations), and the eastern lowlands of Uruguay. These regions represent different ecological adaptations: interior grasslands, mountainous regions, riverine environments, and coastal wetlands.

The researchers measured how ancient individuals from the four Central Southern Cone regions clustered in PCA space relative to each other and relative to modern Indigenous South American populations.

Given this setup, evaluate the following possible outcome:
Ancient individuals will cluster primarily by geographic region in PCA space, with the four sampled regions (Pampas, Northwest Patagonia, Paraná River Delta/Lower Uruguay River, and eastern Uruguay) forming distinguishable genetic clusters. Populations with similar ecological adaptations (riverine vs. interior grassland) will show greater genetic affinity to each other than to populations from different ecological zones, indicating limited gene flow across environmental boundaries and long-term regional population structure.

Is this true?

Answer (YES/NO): NO